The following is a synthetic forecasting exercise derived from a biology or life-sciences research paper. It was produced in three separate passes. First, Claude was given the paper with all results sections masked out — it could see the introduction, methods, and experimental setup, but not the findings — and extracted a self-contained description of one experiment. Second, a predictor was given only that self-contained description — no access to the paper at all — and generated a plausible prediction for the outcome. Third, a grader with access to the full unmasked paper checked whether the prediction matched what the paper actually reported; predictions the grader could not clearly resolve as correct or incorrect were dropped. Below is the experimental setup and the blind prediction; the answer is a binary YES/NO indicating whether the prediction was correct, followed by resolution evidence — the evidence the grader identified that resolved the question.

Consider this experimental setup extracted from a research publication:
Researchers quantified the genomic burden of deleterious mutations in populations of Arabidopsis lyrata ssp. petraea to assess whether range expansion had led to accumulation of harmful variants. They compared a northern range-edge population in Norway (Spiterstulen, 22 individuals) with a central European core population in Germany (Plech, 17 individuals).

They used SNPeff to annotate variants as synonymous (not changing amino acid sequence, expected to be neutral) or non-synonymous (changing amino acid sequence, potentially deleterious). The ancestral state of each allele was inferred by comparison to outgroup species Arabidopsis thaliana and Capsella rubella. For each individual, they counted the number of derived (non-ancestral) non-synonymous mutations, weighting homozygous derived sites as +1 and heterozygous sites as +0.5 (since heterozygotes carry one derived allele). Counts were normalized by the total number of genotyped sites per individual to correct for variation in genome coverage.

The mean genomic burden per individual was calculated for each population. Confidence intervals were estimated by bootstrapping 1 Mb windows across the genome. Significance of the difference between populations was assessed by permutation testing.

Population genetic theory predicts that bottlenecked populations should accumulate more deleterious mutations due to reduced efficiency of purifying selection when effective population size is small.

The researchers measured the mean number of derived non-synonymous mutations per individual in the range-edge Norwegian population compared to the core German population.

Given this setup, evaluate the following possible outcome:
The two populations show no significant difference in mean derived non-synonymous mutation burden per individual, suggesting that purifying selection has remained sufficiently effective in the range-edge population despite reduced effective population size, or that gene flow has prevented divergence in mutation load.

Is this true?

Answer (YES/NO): NO